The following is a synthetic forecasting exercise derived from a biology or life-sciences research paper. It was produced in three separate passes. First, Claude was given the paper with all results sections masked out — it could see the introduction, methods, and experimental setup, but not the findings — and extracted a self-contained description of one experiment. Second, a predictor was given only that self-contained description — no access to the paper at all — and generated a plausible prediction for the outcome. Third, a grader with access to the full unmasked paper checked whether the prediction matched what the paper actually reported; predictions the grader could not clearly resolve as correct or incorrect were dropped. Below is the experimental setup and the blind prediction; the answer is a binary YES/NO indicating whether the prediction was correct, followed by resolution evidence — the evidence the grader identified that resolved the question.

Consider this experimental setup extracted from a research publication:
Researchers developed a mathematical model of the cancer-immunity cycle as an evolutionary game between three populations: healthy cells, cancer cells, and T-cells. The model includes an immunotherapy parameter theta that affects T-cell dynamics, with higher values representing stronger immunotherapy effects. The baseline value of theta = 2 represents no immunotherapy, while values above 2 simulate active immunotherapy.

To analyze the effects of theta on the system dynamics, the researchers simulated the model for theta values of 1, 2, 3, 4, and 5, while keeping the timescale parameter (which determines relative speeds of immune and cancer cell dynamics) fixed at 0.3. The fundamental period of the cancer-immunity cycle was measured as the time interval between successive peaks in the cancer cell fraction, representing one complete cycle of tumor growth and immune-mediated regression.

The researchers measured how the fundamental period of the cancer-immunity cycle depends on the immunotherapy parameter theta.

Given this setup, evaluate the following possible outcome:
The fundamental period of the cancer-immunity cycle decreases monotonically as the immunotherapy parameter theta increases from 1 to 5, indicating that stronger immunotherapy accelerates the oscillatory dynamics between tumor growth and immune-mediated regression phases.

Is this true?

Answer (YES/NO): YES